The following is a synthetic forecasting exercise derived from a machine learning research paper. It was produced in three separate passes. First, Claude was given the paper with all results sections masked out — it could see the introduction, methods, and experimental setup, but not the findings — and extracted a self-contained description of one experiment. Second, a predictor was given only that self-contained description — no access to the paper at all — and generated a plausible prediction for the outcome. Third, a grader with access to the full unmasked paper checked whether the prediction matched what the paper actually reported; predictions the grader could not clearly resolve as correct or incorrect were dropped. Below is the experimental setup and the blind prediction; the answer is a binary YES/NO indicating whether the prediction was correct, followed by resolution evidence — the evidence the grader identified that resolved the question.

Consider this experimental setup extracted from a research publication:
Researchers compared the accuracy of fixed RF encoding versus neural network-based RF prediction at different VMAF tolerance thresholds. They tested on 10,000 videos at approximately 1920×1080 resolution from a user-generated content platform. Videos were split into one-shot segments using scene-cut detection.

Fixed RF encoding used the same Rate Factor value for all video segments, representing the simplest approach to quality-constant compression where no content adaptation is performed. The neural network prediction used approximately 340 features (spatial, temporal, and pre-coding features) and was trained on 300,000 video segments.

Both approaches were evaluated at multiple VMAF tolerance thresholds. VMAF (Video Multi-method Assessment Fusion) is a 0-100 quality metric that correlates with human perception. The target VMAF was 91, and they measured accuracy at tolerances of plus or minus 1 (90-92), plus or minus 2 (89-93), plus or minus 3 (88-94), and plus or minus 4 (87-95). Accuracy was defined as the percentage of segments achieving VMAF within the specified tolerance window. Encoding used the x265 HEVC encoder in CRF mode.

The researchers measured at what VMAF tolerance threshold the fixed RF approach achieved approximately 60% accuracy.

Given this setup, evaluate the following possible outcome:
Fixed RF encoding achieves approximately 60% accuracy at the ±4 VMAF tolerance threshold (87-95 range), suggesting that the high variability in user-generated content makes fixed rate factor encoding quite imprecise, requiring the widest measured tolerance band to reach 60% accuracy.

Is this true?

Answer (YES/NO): YES